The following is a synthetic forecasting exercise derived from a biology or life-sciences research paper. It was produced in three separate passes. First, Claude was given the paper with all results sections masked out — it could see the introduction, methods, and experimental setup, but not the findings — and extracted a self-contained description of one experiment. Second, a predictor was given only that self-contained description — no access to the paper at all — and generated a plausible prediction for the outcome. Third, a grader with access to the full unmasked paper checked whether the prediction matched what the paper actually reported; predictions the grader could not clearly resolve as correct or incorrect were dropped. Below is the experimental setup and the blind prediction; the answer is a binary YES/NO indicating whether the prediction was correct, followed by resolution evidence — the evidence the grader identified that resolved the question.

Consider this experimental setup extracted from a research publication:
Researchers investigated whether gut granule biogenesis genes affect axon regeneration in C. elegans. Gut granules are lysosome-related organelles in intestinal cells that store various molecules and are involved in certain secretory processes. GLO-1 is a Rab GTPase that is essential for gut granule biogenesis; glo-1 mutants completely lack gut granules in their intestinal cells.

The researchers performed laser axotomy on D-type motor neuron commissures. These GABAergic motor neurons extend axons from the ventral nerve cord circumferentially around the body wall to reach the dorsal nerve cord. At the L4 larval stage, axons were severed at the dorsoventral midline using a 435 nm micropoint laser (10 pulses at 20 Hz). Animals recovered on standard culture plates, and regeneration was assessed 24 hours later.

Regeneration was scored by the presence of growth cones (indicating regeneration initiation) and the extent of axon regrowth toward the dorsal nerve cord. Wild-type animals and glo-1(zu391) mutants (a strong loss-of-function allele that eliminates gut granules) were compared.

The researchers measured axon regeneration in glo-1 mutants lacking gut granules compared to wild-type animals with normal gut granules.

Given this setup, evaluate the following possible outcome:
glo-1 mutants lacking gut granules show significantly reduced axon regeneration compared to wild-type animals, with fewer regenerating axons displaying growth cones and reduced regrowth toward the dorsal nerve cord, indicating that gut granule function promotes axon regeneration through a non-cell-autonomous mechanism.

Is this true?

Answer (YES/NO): NO